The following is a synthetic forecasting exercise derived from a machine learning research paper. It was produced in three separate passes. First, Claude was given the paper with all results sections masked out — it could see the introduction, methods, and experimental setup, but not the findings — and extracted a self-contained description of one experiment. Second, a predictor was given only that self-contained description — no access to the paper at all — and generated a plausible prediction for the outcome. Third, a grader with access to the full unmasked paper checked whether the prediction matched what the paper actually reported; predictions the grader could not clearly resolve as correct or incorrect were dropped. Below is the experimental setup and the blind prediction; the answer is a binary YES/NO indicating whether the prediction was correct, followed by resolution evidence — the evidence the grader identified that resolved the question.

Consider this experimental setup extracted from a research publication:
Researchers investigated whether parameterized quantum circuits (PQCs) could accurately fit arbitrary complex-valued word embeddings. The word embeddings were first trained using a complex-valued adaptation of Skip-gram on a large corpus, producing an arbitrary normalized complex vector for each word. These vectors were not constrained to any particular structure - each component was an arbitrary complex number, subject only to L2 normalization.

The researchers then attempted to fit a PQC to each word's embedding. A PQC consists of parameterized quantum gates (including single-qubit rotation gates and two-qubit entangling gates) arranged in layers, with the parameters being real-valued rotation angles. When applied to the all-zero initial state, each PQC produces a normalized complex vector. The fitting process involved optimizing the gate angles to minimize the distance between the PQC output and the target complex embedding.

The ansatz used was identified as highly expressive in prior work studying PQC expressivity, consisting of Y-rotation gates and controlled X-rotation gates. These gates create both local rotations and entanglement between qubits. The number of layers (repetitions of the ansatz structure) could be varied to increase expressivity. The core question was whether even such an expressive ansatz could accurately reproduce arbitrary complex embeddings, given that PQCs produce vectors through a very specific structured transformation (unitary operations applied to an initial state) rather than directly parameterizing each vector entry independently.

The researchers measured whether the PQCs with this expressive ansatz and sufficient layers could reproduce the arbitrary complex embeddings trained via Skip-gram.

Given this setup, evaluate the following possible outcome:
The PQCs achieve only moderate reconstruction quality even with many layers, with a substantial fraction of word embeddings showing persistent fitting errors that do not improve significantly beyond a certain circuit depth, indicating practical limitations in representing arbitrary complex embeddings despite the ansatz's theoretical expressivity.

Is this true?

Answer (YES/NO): NO